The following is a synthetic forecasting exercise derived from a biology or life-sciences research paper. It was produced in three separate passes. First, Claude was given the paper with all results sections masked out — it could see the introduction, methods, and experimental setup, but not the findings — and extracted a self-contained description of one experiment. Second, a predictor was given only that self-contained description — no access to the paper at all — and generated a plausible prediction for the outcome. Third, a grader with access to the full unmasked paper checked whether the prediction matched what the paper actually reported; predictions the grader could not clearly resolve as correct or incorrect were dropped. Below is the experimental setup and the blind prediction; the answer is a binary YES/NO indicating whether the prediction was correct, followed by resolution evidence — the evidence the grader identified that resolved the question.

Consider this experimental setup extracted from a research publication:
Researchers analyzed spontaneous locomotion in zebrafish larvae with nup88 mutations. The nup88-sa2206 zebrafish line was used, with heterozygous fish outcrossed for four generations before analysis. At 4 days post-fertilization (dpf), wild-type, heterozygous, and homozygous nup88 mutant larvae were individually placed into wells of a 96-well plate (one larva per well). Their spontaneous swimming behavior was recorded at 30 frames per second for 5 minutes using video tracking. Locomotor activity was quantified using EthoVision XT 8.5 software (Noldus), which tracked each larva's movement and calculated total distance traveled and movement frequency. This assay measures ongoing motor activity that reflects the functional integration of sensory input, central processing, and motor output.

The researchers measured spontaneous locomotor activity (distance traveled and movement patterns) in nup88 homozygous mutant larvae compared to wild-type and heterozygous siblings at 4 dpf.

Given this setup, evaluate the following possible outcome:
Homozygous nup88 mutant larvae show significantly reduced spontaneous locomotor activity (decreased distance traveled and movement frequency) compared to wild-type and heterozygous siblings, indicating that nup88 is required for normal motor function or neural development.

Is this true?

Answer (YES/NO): YES